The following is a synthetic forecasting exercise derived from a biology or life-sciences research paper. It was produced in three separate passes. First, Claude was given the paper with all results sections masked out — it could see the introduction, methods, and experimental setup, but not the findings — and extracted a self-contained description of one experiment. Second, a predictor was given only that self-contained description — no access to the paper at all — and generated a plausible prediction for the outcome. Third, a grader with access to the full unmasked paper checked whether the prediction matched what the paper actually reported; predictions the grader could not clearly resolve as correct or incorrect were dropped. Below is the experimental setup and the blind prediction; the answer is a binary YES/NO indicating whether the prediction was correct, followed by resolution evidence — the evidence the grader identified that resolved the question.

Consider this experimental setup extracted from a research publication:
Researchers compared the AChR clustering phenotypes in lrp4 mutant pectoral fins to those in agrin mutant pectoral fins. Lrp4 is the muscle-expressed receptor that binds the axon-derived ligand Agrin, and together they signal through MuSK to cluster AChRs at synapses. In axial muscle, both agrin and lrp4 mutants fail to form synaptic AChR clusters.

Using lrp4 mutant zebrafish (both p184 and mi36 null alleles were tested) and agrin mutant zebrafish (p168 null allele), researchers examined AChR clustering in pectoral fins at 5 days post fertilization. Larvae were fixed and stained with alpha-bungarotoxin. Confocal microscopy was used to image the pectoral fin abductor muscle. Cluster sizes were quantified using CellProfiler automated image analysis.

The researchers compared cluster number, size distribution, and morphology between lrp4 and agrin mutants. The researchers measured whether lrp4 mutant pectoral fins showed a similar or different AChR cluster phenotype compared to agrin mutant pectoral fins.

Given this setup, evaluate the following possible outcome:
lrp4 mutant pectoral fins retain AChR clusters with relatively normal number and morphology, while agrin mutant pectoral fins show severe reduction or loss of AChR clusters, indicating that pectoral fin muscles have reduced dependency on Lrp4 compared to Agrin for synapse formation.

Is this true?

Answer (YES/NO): NO